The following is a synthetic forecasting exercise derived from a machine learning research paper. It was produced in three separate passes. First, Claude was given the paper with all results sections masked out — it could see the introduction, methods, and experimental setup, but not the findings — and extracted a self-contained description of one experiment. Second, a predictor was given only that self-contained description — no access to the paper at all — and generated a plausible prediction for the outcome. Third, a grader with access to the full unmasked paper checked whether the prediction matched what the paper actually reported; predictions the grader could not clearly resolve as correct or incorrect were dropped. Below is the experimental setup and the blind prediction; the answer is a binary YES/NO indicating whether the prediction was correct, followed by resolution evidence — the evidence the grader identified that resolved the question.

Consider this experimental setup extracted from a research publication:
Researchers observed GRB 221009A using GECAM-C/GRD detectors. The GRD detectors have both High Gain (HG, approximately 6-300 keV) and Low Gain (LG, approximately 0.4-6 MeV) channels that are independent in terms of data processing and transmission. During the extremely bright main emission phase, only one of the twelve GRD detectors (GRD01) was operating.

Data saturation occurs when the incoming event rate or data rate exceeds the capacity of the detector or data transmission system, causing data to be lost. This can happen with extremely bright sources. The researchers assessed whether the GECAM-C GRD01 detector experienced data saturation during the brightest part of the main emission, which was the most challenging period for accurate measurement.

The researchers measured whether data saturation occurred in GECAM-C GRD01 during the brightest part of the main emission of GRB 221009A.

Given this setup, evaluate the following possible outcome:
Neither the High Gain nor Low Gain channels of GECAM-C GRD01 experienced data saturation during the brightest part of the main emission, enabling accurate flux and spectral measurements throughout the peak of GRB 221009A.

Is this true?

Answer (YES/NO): YES